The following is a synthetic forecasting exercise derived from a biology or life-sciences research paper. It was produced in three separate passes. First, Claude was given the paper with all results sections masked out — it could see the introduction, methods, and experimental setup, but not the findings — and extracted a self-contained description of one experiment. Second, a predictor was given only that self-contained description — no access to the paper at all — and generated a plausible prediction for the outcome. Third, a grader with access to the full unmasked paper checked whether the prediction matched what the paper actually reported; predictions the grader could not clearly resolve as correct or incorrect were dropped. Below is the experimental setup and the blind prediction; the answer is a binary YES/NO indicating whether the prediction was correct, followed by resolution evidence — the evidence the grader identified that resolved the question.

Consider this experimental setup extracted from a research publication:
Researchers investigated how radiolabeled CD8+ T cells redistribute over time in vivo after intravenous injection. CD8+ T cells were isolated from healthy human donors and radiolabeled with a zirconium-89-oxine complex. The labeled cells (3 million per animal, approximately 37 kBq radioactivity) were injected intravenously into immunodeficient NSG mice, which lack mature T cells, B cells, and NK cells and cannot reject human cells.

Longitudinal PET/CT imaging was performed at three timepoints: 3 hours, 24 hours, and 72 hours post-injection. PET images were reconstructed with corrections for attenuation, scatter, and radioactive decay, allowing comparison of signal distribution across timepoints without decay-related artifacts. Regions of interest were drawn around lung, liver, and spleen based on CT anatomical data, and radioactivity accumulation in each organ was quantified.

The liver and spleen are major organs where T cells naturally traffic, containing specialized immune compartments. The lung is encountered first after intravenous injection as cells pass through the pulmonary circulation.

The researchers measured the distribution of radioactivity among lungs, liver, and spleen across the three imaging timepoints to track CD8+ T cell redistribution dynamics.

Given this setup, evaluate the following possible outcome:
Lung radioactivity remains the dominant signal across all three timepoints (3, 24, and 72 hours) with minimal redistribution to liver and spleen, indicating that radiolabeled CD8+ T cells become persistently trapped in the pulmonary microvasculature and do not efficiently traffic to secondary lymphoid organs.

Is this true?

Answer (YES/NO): NO